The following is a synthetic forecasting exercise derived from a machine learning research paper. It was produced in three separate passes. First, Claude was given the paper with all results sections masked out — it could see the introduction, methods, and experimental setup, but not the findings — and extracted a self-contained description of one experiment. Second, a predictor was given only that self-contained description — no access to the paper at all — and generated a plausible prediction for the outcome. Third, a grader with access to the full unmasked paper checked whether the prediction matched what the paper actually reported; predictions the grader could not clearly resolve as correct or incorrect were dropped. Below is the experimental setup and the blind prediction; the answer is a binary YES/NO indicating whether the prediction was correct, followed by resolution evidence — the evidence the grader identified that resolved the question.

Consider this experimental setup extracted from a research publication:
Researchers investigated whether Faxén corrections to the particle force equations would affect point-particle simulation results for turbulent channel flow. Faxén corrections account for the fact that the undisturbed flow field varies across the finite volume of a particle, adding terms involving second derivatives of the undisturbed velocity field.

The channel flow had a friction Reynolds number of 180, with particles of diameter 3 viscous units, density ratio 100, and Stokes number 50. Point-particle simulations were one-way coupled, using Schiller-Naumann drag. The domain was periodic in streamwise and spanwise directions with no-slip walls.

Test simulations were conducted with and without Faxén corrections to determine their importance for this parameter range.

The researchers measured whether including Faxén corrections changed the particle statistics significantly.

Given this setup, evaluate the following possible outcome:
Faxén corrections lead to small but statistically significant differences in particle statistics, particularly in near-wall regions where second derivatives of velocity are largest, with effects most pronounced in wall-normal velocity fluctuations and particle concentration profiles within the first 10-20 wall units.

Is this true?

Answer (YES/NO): NO